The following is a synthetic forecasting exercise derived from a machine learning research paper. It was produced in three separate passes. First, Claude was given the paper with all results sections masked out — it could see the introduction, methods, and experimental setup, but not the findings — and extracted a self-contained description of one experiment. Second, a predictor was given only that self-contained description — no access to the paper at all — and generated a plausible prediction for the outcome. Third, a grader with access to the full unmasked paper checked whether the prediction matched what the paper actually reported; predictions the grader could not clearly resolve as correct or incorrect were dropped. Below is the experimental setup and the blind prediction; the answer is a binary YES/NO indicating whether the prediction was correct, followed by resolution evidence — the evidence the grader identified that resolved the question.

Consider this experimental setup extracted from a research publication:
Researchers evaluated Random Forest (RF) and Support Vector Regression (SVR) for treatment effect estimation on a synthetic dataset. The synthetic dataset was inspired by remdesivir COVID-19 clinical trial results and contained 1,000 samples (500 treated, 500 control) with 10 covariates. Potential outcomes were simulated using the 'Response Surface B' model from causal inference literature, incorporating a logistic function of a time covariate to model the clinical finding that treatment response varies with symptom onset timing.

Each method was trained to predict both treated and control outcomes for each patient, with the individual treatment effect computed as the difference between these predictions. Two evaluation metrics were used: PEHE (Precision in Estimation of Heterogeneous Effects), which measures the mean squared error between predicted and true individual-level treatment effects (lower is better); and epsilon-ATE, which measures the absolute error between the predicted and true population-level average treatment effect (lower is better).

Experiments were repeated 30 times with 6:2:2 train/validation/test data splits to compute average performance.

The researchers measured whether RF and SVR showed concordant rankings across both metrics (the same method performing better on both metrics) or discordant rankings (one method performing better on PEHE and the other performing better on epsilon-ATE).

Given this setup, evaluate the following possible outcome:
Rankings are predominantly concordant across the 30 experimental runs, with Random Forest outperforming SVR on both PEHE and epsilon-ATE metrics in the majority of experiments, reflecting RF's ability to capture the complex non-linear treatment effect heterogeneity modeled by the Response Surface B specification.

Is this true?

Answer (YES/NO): NO